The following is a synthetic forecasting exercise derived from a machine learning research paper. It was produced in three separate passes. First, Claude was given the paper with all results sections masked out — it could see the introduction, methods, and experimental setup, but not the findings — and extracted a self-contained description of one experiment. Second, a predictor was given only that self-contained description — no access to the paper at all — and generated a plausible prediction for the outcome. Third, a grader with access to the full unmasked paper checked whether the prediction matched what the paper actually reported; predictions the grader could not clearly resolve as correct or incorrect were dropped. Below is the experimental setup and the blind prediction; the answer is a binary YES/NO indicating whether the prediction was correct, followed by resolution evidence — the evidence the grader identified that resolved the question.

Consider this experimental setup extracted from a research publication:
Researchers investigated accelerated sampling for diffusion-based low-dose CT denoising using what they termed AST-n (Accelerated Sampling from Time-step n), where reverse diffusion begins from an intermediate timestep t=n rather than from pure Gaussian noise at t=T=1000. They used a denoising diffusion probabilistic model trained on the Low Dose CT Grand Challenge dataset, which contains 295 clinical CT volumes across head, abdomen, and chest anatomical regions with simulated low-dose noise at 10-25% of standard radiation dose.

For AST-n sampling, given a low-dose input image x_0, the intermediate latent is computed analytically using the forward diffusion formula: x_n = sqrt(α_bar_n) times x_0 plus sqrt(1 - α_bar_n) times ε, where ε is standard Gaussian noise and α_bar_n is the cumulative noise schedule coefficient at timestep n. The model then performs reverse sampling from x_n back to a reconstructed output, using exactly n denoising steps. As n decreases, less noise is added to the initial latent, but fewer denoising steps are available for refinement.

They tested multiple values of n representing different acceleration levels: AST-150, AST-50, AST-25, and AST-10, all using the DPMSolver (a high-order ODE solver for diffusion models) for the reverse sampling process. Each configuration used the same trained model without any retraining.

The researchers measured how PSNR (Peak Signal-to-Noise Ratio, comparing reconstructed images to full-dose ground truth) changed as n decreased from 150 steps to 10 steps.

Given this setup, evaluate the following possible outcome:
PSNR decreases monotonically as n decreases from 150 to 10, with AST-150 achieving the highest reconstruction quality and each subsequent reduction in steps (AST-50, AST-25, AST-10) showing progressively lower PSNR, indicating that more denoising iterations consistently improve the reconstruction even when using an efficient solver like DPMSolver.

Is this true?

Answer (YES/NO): NO